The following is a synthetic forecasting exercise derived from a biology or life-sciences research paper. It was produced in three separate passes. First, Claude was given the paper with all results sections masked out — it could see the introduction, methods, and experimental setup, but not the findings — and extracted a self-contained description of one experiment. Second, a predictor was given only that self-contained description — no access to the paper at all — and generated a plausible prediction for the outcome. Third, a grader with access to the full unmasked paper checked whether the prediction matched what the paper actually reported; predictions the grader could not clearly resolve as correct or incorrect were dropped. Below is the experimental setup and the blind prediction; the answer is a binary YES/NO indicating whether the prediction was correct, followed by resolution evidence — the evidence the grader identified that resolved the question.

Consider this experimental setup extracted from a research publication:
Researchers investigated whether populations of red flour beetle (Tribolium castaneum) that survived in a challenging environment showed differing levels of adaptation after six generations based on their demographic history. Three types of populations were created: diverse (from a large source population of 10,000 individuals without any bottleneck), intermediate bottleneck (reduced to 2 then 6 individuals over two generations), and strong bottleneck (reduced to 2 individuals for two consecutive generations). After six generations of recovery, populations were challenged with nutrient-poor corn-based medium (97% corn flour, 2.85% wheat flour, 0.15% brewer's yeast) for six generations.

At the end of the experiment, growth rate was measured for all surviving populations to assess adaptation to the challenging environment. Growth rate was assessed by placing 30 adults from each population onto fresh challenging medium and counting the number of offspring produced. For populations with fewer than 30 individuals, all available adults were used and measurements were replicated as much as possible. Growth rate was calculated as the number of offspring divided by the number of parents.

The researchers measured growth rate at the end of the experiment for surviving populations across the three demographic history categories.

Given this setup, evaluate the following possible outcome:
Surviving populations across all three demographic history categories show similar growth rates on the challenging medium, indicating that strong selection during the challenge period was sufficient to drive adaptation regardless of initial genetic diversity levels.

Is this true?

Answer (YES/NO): NO